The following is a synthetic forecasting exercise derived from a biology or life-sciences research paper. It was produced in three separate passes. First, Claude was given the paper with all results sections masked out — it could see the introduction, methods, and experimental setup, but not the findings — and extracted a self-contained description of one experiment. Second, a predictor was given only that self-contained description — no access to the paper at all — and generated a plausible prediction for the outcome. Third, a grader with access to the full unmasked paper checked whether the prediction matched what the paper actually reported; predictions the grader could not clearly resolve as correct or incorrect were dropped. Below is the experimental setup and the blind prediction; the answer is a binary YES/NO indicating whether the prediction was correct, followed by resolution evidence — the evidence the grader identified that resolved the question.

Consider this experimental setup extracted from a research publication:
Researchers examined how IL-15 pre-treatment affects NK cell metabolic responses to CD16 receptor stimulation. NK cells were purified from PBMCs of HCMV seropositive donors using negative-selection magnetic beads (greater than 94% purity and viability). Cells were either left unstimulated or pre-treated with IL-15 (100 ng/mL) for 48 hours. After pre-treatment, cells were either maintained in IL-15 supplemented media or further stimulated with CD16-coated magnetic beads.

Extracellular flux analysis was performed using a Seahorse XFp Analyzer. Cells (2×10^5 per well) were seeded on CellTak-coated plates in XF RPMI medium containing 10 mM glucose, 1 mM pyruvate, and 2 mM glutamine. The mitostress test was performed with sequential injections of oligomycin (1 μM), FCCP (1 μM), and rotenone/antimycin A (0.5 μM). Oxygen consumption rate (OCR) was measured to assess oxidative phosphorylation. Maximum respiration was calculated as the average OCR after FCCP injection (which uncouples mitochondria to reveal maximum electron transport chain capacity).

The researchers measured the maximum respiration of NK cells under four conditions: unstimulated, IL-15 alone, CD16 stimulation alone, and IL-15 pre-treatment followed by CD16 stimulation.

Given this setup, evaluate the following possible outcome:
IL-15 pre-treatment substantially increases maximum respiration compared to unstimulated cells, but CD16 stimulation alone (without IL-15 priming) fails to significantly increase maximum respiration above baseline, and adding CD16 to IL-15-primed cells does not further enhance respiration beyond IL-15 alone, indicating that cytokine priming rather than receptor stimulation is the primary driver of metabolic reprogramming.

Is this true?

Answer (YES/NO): NO